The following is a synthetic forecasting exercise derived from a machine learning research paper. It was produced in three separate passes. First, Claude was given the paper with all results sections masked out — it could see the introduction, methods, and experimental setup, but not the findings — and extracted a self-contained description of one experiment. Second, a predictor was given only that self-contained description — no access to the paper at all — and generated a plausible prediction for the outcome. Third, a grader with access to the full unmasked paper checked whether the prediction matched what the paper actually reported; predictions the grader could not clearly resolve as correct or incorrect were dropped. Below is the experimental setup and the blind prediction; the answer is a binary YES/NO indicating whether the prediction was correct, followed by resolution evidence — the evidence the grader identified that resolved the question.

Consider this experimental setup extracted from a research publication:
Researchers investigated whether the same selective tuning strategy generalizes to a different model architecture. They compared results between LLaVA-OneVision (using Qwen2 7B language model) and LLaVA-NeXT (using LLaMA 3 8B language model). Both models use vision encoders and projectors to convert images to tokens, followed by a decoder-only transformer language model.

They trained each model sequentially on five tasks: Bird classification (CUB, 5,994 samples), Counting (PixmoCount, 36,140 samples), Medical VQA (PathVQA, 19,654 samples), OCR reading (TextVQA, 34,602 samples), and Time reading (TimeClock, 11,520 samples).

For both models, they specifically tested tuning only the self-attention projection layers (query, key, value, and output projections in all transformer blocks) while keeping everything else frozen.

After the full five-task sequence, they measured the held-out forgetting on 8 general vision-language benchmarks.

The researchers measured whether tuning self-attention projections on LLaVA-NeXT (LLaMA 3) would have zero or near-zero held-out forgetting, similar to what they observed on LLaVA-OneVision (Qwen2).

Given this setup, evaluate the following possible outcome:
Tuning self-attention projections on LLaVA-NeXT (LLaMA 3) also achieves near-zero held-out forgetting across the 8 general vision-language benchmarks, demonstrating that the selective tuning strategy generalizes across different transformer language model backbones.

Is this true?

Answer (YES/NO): NO